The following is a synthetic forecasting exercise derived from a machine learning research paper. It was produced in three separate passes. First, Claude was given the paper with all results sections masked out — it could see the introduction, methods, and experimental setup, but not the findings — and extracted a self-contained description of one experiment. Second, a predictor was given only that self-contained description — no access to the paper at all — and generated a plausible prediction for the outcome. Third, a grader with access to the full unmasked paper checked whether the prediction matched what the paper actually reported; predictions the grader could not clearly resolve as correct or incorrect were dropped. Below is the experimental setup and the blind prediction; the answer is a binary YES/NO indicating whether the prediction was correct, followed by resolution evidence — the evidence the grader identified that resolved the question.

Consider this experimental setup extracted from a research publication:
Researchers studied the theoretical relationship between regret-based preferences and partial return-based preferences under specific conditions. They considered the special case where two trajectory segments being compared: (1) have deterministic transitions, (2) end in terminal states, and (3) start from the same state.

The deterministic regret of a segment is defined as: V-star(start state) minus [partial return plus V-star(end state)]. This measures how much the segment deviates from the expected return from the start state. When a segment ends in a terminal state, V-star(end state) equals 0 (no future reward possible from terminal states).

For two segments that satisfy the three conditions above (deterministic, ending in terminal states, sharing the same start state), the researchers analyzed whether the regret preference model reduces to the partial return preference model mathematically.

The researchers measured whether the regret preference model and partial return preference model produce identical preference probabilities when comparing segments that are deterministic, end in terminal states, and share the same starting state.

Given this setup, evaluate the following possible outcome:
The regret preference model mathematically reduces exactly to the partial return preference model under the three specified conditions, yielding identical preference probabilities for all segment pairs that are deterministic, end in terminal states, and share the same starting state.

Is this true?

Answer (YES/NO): YES